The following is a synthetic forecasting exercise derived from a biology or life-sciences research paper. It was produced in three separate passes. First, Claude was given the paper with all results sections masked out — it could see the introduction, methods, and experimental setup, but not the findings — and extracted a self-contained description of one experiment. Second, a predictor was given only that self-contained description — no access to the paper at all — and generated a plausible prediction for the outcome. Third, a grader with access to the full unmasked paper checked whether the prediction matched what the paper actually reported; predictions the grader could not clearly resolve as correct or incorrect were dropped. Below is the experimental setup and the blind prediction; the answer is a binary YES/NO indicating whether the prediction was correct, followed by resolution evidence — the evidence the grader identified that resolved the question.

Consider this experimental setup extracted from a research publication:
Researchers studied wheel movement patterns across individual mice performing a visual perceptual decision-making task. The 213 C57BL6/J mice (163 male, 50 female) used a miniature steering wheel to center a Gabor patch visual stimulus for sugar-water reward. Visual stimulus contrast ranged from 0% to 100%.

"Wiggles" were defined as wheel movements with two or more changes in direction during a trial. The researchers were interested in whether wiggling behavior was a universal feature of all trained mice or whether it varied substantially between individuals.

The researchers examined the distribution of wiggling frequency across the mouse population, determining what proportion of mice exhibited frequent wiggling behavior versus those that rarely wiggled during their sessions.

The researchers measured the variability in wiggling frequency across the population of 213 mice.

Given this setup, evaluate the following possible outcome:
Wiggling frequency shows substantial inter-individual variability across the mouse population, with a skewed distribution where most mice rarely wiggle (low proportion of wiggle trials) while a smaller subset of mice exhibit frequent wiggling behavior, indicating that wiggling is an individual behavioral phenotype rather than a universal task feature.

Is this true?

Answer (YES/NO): NO